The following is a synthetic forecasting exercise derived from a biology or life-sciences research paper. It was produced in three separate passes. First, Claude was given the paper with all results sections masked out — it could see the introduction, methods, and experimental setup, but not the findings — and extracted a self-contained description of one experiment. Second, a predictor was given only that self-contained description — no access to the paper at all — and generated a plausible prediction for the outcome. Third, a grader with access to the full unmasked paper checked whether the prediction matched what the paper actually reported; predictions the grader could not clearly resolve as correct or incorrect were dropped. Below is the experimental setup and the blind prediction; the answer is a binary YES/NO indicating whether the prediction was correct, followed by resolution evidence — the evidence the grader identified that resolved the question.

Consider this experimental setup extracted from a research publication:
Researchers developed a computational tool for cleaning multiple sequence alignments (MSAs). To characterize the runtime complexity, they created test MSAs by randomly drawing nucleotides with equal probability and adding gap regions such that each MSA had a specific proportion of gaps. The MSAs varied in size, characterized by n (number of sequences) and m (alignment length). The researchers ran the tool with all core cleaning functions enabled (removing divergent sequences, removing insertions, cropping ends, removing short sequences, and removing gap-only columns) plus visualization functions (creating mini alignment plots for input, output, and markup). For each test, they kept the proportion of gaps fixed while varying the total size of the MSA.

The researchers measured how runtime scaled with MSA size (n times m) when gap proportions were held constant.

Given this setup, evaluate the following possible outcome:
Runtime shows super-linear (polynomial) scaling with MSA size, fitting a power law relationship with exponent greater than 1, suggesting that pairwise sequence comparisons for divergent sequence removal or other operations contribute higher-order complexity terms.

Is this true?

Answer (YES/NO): YES